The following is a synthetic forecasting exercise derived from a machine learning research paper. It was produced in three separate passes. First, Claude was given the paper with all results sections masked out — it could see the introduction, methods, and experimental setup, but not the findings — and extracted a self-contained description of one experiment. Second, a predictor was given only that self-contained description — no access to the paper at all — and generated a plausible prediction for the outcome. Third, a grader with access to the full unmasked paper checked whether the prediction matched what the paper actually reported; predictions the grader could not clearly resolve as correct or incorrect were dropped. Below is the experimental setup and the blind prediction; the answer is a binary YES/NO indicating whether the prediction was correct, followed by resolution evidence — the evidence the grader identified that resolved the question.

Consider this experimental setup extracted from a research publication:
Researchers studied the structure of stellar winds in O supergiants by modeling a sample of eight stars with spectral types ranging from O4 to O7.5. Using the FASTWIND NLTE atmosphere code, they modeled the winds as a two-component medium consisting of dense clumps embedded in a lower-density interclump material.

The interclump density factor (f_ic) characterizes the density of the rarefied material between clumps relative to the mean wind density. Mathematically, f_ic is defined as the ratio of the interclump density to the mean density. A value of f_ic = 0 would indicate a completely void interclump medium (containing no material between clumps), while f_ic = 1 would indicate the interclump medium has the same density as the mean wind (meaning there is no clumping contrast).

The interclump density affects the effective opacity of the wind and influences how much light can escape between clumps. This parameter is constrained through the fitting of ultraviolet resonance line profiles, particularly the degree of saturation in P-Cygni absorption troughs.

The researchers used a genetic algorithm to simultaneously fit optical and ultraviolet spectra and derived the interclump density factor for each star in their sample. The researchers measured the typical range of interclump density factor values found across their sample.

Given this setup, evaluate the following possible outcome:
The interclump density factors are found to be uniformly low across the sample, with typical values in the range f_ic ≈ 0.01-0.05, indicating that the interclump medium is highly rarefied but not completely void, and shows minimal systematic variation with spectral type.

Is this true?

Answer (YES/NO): NO